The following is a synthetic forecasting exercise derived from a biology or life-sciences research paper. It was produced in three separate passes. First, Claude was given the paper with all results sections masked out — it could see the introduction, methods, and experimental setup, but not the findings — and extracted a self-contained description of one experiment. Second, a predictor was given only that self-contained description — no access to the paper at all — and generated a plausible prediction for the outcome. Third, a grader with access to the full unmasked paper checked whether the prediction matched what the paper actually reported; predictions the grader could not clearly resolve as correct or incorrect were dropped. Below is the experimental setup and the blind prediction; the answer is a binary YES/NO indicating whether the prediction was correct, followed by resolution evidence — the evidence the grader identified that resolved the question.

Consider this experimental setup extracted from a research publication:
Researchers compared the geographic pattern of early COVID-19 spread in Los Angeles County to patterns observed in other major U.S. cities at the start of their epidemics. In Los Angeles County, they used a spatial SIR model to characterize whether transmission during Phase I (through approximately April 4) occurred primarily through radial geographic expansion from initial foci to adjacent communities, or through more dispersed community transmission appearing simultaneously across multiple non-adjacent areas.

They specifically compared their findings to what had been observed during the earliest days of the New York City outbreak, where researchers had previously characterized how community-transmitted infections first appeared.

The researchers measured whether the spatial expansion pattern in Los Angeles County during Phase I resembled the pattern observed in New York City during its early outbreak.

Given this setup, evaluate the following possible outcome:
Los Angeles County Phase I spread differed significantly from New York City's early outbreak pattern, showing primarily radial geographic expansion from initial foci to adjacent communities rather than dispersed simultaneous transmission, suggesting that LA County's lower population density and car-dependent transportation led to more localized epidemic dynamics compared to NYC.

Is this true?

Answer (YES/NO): NO